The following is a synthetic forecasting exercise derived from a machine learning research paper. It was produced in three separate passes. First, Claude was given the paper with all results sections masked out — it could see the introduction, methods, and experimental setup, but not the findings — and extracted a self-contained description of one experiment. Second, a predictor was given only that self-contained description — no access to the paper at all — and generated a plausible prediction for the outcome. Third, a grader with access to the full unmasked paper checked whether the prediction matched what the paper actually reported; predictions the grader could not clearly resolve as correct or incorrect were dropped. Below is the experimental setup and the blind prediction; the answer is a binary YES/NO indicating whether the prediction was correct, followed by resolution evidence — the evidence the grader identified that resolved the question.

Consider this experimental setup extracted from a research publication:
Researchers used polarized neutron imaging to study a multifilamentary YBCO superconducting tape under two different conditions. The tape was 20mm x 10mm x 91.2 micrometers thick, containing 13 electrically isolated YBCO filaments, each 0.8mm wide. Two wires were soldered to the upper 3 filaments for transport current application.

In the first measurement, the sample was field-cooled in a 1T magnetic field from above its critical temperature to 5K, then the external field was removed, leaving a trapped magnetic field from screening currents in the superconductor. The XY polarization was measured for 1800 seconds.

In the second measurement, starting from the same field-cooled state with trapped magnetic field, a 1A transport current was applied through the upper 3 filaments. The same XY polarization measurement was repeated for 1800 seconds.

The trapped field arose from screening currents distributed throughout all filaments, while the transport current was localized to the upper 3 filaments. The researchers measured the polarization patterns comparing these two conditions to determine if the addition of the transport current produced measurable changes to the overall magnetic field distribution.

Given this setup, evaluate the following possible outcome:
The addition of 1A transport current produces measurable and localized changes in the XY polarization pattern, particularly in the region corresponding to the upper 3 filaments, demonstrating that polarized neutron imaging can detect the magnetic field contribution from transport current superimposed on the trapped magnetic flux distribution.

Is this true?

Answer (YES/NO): YES